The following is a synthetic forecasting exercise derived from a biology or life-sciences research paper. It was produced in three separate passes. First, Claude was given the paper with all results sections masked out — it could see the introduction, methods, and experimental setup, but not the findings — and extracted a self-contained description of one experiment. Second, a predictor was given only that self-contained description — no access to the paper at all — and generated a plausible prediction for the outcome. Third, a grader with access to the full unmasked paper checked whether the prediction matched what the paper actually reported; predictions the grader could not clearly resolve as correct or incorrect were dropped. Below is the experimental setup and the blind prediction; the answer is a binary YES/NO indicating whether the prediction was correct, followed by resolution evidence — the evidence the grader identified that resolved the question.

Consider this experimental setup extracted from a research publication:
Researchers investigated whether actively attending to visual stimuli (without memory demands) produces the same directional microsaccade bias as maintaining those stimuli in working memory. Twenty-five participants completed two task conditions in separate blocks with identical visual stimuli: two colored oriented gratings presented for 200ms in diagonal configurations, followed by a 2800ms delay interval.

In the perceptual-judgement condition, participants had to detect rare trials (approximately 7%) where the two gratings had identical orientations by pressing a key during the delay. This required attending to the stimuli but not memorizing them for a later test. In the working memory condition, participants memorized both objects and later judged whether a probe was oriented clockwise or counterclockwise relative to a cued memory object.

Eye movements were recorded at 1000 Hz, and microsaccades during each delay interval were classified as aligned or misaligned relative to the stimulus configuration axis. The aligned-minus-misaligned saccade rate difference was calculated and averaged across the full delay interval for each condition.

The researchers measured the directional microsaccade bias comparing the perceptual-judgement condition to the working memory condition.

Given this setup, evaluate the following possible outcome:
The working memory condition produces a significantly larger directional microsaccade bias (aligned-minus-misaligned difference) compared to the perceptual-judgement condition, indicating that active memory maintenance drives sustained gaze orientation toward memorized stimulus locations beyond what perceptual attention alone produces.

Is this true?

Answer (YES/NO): YES